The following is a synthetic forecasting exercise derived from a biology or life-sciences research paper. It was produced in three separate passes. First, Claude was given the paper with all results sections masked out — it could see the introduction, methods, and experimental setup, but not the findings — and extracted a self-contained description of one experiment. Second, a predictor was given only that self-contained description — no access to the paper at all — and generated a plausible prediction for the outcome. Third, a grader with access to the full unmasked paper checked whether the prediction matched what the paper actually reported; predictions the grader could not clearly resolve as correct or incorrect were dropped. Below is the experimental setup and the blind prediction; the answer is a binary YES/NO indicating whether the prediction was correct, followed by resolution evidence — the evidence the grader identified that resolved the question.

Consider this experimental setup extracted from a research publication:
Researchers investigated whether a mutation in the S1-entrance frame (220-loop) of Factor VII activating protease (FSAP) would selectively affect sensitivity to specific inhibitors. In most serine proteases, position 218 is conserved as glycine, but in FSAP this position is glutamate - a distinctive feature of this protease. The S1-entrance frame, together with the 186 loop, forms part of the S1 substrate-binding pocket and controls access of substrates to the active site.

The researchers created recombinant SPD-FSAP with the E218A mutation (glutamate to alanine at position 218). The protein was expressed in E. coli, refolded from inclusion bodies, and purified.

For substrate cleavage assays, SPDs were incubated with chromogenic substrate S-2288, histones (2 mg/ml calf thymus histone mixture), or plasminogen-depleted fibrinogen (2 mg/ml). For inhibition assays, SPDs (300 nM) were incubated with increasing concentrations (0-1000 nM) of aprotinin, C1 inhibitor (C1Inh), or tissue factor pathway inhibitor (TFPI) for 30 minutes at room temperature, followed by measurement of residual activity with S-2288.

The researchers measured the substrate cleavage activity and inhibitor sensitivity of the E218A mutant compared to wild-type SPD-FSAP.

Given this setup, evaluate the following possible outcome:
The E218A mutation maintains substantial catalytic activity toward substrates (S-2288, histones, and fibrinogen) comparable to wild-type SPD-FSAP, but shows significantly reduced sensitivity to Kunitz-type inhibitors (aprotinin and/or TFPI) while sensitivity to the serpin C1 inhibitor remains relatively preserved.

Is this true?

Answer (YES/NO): NO